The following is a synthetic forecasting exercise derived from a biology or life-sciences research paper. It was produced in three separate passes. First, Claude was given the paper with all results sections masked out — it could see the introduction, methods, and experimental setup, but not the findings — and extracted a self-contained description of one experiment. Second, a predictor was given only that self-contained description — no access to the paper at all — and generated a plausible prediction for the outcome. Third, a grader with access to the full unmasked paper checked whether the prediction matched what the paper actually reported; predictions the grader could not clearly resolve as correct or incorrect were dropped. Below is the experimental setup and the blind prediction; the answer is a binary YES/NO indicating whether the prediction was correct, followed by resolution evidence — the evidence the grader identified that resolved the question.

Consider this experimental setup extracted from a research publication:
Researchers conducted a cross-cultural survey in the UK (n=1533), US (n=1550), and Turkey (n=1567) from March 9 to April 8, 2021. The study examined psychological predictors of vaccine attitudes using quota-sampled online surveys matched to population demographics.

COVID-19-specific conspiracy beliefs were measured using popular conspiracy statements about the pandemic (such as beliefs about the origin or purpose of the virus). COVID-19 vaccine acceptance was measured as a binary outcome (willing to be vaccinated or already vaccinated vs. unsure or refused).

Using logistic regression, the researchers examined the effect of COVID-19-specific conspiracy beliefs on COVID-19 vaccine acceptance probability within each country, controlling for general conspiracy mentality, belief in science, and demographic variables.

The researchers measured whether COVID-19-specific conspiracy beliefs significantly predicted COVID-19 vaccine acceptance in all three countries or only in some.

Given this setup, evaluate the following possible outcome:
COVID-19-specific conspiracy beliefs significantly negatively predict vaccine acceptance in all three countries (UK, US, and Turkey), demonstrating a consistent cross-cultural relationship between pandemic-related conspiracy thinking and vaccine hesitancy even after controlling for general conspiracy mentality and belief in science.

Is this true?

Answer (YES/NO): YES